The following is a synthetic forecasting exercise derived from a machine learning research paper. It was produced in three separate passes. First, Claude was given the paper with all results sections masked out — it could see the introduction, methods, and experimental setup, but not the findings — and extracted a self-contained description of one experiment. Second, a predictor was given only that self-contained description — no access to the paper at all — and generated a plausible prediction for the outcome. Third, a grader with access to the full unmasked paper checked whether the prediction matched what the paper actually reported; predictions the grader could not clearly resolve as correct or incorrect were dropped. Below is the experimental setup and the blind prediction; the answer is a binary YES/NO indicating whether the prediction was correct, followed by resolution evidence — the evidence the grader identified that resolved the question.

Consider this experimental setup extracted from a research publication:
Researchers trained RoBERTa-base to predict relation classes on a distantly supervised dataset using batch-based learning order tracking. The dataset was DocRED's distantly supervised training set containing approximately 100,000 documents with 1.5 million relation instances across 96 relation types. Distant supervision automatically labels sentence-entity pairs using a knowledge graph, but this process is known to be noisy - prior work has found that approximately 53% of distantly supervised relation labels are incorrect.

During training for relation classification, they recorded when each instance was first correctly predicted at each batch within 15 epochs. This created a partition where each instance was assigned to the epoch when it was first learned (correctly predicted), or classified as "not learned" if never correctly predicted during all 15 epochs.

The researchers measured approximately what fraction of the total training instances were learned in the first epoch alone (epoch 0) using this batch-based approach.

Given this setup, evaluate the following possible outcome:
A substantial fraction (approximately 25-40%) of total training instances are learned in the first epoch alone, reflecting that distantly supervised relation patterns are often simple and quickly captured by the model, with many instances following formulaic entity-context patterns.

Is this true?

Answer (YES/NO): NO